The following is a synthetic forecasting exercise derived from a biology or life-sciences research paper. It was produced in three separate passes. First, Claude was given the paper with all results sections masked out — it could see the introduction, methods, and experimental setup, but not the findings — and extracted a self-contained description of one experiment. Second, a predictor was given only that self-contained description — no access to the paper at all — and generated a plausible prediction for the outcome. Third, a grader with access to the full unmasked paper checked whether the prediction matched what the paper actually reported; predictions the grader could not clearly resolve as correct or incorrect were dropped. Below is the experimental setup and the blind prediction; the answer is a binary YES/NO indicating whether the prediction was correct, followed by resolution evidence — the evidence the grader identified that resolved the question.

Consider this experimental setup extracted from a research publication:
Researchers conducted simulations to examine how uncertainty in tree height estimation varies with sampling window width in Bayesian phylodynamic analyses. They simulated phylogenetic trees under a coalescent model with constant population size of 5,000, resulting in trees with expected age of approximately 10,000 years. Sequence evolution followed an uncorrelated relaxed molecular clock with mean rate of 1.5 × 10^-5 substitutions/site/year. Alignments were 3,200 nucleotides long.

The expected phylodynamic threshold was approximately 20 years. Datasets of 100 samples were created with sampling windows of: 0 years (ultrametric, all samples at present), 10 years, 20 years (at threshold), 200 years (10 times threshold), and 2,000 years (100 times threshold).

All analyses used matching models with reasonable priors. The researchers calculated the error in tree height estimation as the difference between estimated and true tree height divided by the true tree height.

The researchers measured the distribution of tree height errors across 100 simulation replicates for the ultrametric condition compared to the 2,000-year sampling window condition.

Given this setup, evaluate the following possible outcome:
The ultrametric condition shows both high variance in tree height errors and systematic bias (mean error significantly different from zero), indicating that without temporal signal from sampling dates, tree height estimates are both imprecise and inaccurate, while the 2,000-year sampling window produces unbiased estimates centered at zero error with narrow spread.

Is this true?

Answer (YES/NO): NO